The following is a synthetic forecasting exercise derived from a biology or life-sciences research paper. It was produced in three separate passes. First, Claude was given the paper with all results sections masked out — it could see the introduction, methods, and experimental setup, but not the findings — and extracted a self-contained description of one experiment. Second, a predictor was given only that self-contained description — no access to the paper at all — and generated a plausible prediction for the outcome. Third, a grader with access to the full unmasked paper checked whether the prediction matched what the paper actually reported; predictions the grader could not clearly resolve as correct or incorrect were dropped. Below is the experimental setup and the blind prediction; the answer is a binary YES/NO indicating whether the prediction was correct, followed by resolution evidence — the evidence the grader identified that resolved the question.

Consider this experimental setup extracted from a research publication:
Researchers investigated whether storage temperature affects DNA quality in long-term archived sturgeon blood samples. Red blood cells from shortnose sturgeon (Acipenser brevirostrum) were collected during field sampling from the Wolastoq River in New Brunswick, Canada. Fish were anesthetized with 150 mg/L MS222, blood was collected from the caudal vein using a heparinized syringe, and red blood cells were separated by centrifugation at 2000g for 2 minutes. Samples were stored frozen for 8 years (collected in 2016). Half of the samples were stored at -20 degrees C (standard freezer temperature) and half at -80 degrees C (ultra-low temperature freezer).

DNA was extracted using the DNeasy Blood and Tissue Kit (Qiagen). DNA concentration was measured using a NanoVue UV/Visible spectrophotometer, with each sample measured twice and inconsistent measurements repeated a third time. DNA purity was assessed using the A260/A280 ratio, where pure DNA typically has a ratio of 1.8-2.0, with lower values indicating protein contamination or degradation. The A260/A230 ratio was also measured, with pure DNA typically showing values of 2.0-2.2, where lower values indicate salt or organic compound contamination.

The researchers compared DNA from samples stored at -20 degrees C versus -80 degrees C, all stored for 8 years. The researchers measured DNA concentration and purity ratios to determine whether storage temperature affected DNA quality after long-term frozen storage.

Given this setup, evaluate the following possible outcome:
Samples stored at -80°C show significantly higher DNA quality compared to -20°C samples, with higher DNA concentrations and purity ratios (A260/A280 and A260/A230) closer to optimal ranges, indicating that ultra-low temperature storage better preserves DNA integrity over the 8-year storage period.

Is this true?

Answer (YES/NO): YES